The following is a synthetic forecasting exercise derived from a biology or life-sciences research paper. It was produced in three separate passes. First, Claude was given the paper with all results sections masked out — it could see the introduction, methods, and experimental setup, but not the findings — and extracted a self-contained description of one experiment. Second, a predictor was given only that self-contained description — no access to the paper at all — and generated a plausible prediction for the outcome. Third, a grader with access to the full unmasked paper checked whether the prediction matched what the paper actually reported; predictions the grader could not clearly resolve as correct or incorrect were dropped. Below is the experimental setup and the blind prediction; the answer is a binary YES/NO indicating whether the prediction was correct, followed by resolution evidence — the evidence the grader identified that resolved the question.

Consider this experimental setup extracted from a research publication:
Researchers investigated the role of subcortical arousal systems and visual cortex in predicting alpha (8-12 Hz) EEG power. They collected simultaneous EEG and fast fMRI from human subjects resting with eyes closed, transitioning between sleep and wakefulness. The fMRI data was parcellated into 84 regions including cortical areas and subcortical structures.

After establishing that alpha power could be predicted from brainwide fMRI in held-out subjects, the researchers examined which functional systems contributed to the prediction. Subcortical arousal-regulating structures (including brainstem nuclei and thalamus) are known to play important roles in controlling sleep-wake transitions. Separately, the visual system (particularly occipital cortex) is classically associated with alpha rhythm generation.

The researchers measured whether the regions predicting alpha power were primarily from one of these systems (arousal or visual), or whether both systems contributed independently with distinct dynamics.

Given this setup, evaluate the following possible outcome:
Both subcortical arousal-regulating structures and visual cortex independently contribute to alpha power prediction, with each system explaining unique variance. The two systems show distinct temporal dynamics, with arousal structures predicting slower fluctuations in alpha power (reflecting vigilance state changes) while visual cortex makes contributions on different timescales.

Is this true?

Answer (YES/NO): NO